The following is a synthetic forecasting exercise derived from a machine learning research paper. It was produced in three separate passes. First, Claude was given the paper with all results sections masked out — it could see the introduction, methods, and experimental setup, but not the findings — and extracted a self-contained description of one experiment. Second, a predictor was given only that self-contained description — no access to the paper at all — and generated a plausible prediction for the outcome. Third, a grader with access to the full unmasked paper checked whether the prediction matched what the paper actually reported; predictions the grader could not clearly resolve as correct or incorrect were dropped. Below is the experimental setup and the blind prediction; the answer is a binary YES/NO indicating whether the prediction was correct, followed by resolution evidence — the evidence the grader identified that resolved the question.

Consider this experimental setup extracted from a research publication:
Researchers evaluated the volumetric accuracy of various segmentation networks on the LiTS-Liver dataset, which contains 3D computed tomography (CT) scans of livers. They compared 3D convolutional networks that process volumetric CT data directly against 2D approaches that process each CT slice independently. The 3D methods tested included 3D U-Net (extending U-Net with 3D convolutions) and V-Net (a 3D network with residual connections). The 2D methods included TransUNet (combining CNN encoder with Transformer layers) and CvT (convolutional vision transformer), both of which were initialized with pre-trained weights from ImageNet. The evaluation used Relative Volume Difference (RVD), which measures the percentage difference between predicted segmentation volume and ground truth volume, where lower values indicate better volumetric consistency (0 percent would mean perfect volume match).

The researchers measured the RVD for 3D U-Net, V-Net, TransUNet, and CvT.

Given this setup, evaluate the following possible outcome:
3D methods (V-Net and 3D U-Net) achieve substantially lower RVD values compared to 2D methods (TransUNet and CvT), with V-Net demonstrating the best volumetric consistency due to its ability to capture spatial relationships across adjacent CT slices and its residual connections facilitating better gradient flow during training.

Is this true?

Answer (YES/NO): NO